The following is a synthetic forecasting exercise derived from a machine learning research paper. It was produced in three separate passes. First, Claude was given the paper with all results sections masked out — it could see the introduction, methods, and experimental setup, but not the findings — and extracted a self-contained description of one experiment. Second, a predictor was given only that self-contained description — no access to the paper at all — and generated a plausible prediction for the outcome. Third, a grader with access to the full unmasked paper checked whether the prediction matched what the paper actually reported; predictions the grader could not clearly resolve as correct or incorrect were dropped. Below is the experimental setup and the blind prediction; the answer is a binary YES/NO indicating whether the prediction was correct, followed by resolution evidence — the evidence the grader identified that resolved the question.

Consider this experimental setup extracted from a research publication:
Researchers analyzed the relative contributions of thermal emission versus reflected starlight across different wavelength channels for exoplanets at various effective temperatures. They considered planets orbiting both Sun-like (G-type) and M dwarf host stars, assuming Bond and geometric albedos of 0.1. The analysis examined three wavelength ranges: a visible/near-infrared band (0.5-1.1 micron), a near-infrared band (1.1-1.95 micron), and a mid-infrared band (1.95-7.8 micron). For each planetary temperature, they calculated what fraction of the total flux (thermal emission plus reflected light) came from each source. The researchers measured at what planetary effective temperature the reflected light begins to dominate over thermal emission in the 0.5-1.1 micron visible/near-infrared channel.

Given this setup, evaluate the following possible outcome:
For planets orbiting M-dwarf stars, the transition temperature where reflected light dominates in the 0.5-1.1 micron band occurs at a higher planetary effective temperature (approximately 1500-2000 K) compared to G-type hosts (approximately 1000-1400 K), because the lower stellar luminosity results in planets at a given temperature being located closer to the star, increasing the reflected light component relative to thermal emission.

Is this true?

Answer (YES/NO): NO